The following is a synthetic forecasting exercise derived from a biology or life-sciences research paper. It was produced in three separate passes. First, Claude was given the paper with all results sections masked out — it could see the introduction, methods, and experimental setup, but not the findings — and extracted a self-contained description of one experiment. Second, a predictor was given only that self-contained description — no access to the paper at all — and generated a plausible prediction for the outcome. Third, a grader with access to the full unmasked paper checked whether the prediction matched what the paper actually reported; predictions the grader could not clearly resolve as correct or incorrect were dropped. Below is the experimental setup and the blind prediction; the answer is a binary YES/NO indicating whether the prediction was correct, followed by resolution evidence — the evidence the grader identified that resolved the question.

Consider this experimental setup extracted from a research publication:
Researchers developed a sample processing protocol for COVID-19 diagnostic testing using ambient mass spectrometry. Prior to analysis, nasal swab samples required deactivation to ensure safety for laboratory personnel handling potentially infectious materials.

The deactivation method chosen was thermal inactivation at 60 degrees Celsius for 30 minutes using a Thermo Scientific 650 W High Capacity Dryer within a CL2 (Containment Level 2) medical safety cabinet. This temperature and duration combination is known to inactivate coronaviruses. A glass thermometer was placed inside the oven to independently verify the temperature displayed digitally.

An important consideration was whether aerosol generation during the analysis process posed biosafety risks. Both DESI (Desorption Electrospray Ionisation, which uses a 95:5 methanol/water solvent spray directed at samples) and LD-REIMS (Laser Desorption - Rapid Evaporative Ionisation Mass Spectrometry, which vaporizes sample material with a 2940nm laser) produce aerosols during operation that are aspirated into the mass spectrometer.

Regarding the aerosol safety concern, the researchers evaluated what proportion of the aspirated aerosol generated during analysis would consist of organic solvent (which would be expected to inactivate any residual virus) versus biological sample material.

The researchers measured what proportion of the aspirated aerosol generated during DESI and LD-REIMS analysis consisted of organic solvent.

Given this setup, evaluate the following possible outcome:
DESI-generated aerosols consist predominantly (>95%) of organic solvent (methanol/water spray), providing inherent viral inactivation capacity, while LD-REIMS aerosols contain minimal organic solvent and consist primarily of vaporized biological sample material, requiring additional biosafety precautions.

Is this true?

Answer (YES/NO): NO